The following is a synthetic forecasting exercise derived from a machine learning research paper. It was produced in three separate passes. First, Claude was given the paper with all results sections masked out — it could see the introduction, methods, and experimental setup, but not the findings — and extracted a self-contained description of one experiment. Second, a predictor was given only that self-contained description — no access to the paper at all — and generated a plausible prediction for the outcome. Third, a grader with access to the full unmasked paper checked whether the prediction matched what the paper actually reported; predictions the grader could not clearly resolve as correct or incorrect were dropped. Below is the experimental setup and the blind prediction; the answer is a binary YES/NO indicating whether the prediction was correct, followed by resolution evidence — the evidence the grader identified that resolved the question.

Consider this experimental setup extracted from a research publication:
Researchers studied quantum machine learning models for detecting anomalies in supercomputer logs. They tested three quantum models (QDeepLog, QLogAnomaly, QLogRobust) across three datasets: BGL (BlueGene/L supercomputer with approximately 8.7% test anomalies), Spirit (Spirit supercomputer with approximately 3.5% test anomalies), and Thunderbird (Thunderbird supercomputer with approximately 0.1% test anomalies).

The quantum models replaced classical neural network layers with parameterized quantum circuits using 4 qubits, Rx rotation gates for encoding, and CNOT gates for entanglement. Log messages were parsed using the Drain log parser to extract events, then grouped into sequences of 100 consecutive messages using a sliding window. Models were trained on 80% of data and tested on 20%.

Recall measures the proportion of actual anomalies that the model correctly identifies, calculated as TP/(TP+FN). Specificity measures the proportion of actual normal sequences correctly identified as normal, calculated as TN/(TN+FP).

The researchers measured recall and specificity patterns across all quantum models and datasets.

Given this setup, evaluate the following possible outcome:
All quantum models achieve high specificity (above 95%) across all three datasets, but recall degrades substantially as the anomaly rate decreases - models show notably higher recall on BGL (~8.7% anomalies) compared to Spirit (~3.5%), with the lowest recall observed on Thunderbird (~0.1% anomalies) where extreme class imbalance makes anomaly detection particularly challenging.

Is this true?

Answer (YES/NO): NO